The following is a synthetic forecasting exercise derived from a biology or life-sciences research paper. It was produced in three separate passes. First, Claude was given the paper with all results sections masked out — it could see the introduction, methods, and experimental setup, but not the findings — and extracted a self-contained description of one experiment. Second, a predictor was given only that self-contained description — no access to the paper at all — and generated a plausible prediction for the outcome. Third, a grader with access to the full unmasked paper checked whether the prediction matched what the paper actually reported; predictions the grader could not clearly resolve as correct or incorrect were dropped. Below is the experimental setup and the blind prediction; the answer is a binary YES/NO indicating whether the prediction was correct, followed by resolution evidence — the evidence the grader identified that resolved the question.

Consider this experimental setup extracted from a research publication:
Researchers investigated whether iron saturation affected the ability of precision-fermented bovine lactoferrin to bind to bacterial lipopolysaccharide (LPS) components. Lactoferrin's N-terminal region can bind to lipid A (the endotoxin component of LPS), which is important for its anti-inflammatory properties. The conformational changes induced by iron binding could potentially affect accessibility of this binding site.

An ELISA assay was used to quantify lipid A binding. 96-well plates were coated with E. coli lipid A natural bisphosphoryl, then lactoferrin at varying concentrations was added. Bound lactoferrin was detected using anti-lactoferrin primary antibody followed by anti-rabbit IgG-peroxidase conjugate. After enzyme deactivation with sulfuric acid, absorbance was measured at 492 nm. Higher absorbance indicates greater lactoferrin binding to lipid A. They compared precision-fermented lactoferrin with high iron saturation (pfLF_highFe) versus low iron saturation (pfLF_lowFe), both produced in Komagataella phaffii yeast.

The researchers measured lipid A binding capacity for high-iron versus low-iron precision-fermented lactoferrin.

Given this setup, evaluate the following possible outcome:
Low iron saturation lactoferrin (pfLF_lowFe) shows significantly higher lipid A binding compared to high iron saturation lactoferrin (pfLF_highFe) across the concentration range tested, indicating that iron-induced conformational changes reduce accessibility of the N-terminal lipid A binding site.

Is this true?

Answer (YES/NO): NO